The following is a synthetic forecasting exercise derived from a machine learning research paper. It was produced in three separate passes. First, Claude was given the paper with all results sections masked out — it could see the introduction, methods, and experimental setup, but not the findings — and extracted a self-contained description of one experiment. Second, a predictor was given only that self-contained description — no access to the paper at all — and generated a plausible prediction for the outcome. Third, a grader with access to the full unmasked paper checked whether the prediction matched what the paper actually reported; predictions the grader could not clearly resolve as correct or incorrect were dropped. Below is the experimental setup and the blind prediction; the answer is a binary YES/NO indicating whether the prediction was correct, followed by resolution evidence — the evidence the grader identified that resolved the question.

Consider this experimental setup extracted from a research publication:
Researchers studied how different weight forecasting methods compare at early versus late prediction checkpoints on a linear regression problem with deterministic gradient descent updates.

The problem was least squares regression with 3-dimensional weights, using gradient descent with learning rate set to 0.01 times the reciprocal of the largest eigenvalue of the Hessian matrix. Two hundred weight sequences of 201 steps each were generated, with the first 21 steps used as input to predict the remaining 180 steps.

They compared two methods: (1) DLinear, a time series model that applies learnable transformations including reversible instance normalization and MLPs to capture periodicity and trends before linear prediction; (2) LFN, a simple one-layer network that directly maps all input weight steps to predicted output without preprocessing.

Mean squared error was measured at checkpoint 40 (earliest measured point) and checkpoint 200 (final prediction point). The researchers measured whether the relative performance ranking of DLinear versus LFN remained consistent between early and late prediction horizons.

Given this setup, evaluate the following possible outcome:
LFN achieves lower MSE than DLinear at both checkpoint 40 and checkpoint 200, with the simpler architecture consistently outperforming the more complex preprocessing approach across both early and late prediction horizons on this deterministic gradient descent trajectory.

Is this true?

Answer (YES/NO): NO